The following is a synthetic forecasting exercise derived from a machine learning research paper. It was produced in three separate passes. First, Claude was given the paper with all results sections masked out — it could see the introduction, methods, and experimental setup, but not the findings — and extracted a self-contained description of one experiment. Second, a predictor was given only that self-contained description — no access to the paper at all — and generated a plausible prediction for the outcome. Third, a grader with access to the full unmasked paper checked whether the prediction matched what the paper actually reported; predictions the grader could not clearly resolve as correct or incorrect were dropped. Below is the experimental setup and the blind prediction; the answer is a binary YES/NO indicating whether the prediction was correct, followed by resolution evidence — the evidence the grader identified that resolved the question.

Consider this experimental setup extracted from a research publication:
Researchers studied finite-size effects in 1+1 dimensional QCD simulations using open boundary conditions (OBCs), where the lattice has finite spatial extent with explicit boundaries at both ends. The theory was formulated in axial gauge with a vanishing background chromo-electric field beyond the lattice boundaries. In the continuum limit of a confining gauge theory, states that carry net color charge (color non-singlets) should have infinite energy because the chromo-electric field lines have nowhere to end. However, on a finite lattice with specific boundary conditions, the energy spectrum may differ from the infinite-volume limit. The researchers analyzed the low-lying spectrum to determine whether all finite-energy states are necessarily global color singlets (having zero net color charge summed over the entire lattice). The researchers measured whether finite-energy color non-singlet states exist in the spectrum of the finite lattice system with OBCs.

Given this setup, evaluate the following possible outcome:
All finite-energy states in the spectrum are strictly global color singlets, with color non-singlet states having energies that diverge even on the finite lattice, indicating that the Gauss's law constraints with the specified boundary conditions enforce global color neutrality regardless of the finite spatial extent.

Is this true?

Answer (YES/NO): NO